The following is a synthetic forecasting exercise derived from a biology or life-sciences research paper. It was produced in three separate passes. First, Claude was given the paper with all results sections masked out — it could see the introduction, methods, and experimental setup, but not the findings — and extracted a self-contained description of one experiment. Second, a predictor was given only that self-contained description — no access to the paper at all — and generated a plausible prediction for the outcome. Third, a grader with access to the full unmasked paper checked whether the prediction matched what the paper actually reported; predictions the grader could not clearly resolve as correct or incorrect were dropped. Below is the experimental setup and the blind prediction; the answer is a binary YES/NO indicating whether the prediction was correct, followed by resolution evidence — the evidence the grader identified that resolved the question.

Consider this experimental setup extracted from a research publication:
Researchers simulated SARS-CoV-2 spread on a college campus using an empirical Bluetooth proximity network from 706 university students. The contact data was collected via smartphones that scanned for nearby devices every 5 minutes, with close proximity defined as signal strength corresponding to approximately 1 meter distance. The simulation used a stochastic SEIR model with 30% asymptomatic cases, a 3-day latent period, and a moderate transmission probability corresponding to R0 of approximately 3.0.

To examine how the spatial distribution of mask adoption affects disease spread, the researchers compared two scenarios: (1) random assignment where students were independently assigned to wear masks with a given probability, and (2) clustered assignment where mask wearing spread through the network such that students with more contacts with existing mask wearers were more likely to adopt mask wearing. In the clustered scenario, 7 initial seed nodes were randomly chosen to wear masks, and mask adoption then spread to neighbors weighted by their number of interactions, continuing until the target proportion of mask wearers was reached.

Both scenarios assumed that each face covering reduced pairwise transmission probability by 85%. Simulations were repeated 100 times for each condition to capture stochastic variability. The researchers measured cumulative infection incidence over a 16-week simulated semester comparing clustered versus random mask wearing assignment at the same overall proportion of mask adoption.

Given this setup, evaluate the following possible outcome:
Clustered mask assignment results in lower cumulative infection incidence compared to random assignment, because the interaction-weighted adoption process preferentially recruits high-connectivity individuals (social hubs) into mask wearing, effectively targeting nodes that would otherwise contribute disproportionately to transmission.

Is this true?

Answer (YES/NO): NO